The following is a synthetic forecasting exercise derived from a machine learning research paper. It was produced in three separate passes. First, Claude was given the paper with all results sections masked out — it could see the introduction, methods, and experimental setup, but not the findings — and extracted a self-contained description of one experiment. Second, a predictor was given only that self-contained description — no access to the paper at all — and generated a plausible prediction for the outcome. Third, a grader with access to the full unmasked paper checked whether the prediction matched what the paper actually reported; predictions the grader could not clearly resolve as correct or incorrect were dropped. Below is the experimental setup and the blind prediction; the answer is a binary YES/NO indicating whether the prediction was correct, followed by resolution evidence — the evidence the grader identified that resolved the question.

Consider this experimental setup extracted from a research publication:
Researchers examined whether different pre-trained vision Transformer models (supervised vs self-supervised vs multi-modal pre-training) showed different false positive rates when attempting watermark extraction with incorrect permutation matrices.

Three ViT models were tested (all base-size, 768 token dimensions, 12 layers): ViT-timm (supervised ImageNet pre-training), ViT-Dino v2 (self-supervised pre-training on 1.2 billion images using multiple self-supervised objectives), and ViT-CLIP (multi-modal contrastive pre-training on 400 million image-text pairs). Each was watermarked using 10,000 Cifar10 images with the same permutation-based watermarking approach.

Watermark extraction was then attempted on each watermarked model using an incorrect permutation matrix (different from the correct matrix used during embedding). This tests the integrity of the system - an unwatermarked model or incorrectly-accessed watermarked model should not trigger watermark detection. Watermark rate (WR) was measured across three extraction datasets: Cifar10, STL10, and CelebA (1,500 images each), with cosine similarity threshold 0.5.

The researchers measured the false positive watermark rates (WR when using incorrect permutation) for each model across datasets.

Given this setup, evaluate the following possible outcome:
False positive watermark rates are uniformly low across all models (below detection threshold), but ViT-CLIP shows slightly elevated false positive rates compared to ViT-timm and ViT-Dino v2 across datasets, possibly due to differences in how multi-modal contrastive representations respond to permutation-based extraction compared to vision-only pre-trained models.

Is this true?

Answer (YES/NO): NO